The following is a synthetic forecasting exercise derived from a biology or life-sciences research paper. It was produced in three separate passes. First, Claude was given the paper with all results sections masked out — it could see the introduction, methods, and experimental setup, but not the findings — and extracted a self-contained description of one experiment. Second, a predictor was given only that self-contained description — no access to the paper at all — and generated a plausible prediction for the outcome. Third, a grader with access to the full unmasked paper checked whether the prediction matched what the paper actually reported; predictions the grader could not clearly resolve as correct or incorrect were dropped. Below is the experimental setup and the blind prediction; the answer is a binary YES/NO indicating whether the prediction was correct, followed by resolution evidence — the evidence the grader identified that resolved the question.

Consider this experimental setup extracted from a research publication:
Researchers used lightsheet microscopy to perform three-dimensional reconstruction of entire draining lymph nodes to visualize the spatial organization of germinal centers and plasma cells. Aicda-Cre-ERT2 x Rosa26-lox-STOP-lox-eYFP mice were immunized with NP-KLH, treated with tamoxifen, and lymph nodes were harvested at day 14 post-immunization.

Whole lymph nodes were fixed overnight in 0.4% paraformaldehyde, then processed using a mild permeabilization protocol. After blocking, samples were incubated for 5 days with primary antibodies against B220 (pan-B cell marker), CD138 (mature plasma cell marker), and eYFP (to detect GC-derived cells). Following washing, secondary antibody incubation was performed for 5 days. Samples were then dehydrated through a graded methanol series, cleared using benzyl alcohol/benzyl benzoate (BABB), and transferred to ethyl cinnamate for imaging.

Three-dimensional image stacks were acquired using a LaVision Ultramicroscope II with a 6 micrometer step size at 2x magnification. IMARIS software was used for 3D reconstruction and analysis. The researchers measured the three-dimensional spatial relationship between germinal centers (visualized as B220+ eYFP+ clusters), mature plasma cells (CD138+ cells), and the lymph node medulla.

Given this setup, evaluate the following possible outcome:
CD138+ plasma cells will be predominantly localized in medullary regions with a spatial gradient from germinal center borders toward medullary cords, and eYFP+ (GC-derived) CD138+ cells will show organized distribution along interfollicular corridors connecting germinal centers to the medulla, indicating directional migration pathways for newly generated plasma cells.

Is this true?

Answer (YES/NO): NO